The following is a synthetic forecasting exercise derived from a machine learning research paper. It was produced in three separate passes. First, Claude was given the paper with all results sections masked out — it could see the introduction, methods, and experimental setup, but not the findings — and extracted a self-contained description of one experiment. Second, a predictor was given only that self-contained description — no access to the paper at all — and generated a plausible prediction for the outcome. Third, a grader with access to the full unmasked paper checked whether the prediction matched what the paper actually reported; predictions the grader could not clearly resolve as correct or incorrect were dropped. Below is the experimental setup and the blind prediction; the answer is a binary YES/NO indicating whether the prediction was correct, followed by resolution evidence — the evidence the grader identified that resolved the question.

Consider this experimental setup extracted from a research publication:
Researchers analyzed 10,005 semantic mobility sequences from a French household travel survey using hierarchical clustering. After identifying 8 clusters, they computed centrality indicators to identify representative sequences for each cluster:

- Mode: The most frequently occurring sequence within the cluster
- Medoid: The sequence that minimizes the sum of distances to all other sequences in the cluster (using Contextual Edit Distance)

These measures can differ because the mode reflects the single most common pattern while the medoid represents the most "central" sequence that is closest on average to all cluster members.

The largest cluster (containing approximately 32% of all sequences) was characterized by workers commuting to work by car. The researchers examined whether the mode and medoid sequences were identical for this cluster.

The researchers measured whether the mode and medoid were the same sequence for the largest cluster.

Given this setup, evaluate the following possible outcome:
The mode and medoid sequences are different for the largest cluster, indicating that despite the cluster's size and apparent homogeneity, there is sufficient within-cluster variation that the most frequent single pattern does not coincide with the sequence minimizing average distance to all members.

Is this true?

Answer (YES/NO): NO